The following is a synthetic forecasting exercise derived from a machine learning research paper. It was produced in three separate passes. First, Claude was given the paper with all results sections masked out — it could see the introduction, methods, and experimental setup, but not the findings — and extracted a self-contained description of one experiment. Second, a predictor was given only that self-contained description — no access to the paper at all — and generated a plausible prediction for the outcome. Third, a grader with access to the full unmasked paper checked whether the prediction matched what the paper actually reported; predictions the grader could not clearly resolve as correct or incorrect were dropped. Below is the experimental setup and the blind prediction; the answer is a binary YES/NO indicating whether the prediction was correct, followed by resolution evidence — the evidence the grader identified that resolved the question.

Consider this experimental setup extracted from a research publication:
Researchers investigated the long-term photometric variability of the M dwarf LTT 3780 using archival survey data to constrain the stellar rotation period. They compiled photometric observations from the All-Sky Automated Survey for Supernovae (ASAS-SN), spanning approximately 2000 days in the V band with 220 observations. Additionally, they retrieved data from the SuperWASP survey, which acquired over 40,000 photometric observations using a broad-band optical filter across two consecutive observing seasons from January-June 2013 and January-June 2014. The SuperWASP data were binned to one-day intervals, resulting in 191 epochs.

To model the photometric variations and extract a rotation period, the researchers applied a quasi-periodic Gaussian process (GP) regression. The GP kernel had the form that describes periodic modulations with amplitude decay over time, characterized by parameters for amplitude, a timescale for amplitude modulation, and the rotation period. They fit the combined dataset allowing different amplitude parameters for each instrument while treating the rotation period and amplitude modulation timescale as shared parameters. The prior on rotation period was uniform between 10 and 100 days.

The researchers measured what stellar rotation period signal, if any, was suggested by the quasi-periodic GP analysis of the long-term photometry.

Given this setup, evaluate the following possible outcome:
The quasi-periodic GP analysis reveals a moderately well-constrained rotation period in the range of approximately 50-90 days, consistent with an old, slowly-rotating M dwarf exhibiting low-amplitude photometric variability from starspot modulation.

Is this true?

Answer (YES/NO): NO